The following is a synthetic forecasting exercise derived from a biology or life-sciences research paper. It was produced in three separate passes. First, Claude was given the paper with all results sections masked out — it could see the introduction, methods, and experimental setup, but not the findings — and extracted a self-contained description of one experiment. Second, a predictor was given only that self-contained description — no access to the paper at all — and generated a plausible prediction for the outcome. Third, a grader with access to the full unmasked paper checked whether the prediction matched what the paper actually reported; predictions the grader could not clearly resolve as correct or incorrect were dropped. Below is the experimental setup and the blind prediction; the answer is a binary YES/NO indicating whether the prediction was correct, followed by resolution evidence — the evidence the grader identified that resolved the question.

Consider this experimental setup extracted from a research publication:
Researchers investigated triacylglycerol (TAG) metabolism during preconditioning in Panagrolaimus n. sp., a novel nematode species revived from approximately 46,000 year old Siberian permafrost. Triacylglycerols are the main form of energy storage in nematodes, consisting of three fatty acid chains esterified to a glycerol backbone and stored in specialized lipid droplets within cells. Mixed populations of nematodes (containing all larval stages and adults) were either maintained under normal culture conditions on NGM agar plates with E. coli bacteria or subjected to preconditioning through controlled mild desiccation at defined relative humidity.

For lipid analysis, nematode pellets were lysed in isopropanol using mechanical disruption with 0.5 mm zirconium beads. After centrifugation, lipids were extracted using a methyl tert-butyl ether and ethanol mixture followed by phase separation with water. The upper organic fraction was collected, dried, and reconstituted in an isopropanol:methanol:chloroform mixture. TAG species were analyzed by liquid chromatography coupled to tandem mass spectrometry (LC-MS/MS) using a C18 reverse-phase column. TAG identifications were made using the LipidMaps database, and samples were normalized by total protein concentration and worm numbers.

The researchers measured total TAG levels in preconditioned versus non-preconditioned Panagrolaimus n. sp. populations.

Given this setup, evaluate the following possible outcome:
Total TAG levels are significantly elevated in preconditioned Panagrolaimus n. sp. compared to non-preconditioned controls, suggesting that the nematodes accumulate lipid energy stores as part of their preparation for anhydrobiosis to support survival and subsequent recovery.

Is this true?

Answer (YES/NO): NO